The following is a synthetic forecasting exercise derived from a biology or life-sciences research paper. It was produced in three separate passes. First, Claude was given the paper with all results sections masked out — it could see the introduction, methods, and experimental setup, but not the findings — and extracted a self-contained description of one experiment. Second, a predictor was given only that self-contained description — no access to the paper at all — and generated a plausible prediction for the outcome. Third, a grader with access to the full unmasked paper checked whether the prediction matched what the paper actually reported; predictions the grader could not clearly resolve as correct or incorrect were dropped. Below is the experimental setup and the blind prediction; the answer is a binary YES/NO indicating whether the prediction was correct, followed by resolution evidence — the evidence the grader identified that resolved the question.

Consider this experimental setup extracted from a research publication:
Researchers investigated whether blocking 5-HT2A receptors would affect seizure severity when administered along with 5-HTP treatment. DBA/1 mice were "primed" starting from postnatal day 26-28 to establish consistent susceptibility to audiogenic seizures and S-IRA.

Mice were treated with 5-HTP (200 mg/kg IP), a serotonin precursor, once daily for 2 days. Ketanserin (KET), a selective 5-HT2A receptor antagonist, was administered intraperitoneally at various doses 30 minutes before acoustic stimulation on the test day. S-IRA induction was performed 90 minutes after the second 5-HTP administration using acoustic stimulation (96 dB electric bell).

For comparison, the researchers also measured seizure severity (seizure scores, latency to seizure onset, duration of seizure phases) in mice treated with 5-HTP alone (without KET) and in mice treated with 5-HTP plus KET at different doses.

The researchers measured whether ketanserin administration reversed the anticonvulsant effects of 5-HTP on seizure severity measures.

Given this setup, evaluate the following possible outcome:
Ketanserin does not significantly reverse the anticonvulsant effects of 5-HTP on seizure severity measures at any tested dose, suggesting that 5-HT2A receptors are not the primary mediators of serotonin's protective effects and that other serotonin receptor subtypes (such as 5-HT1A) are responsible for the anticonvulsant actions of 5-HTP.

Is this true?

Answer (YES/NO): YES